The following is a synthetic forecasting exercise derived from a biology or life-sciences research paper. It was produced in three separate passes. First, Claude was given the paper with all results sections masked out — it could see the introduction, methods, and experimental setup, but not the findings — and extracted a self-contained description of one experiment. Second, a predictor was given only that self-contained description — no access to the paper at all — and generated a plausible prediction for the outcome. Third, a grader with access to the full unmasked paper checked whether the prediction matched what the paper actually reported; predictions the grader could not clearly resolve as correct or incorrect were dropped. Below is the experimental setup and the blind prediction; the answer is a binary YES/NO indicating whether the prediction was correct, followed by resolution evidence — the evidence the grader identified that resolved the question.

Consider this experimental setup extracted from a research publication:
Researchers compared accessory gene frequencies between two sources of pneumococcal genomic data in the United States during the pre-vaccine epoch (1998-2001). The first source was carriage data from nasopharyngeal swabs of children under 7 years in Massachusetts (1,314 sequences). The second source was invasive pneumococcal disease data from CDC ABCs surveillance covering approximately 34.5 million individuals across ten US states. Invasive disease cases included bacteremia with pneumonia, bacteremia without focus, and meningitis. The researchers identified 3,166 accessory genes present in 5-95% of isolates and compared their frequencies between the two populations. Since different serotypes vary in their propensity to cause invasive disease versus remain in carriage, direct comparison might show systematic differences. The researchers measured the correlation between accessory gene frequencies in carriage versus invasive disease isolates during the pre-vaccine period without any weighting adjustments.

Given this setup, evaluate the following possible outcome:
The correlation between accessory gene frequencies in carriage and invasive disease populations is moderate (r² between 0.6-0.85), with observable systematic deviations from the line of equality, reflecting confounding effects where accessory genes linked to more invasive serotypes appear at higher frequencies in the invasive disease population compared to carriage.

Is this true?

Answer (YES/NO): YES